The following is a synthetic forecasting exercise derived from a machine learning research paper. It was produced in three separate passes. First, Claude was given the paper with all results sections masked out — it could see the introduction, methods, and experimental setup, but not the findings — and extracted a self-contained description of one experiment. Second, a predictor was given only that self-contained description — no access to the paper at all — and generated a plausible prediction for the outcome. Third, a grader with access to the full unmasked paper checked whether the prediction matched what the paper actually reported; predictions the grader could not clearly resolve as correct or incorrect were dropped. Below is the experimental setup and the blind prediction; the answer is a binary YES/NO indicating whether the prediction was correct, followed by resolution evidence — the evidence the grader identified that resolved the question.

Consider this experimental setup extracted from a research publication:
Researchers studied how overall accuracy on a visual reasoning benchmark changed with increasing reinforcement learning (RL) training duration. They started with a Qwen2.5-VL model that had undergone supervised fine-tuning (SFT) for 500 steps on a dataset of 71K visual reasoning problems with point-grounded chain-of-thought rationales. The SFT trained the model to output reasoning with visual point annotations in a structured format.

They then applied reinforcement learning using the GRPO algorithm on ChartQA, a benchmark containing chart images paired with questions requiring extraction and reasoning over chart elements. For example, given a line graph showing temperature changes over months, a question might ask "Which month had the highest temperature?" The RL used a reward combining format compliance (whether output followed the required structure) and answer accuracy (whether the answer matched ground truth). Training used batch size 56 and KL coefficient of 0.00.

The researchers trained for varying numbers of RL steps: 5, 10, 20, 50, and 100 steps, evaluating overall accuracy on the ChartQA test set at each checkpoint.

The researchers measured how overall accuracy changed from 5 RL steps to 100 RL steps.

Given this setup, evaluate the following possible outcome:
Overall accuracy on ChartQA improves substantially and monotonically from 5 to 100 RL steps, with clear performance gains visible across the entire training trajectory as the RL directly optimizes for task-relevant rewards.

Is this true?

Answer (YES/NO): YES